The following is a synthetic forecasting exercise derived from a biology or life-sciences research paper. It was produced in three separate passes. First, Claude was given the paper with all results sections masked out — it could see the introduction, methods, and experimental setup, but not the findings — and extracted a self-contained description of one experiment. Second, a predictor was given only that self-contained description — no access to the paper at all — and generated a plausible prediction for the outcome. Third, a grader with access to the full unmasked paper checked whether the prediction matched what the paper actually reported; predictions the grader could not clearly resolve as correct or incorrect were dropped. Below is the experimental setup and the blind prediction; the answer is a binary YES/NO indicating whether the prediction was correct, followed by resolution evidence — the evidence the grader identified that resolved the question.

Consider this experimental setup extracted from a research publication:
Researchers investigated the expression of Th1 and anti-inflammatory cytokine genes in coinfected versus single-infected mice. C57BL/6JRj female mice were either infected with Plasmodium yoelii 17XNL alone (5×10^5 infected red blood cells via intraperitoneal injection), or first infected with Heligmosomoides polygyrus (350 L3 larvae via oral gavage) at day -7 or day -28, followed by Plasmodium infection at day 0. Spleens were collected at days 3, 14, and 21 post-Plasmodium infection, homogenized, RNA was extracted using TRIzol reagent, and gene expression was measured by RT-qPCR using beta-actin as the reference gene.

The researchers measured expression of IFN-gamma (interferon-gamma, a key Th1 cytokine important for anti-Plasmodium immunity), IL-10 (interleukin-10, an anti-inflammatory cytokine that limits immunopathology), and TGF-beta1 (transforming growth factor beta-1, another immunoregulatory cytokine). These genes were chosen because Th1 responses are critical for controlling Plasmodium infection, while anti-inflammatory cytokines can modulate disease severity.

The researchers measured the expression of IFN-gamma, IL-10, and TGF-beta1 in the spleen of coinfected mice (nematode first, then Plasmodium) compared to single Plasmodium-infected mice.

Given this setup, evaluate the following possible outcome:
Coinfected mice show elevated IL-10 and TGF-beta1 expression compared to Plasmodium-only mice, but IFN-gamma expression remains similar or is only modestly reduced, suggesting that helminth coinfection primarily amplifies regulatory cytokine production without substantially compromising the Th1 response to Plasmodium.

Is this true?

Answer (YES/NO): NO